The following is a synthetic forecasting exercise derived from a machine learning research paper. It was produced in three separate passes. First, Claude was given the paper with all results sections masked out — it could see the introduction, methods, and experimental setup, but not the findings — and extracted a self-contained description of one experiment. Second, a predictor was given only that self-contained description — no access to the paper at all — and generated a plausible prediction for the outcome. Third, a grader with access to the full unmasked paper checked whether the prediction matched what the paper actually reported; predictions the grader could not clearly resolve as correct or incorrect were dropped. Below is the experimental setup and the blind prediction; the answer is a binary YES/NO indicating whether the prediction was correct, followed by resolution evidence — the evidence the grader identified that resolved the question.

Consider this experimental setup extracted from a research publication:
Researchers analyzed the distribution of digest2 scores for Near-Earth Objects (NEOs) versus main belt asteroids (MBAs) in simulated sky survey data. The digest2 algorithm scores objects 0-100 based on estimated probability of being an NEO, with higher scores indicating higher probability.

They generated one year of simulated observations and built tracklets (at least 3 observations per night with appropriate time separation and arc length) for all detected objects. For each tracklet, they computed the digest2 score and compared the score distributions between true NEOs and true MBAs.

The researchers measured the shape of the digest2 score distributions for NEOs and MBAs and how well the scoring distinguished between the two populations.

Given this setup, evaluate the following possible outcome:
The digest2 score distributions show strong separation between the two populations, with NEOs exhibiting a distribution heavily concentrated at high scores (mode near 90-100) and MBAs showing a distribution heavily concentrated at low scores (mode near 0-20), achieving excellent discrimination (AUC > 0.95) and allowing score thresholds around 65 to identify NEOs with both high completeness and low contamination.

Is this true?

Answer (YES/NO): NO